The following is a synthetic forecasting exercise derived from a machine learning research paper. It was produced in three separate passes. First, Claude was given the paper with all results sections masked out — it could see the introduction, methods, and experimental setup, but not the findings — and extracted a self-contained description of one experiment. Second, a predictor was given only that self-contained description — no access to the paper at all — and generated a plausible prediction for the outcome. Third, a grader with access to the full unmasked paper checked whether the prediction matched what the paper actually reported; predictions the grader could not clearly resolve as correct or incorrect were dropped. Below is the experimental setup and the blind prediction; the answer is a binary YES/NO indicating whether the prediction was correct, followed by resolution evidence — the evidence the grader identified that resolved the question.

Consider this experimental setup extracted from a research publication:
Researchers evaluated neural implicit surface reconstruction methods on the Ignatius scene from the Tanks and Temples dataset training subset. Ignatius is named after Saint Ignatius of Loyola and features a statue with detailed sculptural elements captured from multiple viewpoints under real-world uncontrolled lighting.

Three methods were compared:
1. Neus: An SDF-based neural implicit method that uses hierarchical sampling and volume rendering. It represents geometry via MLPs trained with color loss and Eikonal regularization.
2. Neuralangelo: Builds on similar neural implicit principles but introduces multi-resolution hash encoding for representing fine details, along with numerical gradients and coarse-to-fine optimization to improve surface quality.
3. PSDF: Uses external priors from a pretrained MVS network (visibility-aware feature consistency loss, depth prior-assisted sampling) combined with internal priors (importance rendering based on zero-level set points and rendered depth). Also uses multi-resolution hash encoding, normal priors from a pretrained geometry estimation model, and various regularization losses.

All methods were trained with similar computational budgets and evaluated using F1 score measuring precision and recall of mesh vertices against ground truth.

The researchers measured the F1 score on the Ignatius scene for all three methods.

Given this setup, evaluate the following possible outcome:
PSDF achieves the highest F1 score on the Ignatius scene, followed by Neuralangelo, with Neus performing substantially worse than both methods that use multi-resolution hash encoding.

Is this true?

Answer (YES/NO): NO